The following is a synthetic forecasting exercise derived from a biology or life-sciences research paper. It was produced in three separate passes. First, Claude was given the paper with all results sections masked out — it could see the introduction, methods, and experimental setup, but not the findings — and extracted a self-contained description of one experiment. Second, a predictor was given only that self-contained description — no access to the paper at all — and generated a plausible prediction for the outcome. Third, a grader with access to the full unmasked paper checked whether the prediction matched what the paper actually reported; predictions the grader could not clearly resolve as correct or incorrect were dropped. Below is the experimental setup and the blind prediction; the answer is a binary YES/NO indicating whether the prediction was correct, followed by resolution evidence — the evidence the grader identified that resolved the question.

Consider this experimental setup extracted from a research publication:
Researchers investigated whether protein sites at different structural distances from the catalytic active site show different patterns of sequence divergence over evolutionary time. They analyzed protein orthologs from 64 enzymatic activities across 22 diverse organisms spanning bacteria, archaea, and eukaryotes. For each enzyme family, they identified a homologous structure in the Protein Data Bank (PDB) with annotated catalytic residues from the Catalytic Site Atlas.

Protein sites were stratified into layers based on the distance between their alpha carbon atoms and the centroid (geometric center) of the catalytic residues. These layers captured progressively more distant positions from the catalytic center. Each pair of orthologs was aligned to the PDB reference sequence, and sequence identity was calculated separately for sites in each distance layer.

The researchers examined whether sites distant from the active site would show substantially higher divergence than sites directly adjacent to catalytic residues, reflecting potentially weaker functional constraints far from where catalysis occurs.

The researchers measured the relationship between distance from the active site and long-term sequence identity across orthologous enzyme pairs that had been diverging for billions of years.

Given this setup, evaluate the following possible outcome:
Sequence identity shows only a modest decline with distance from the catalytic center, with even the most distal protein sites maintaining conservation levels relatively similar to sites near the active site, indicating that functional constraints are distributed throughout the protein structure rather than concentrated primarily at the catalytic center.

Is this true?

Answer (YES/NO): YES